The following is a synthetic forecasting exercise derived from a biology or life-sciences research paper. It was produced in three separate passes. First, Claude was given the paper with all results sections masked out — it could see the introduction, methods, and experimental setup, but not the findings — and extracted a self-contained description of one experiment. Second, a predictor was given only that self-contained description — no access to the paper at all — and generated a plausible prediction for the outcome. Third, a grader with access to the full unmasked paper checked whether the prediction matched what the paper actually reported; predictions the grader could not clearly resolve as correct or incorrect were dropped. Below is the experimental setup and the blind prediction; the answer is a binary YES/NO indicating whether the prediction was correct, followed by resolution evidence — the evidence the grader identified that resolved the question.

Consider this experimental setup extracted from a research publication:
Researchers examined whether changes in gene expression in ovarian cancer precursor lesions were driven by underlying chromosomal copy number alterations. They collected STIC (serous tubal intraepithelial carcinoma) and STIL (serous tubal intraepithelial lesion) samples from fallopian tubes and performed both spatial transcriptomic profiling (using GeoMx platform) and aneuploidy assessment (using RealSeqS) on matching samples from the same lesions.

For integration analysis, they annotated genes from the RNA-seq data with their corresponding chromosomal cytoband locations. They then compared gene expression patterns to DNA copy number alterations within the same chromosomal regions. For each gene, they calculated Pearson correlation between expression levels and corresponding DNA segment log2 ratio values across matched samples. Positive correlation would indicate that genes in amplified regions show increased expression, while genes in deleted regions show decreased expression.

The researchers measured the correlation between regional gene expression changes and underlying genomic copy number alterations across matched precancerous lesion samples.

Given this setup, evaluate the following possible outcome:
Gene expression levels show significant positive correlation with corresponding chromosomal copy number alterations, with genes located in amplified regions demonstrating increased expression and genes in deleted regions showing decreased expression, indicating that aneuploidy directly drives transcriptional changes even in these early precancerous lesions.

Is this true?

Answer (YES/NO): YES